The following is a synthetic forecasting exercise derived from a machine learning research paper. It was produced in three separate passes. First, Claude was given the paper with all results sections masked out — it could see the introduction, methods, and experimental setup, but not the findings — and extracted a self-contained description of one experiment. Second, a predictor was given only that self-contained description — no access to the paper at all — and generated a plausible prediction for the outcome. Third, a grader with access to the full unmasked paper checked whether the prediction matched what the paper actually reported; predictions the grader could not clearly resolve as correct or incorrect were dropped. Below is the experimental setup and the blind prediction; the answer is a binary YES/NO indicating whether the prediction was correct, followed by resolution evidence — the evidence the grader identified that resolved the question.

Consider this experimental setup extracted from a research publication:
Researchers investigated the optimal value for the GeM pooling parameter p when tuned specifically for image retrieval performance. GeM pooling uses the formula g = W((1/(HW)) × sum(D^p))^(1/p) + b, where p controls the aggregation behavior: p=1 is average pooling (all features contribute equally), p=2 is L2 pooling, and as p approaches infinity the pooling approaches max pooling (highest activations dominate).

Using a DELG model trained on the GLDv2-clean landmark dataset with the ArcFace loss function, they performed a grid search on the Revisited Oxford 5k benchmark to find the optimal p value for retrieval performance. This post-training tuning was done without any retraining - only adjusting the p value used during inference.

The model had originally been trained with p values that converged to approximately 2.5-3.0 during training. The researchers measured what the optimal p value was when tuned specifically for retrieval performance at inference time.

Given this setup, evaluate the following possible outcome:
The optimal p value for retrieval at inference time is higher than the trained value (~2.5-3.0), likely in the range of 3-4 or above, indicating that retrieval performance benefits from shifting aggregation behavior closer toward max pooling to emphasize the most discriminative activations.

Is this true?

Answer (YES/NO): YES